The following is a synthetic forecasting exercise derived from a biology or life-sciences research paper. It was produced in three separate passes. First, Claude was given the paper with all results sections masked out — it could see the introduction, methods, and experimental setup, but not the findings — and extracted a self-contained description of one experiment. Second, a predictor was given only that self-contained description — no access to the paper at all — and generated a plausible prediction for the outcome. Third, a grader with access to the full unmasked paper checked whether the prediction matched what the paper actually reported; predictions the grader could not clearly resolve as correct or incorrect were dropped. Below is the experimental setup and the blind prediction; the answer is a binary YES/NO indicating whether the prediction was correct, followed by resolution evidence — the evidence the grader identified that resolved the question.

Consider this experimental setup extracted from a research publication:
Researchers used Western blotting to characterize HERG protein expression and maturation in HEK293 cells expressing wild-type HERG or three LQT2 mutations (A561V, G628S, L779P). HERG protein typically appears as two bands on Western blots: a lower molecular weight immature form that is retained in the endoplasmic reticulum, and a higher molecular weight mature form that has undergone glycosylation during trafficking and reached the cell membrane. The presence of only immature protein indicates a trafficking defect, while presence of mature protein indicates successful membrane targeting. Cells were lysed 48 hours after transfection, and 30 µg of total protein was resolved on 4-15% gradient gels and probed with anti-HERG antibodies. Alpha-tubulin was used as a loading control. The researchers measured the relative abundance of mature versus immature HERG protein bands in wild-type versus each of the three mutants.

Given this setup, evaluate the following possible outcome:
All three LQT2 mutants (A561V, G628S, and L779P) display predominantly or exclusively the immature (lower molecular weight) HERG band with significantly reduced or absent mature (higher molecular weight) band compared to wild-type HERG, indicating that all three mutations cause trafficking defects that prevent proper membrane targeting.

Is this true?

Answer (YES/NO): NO